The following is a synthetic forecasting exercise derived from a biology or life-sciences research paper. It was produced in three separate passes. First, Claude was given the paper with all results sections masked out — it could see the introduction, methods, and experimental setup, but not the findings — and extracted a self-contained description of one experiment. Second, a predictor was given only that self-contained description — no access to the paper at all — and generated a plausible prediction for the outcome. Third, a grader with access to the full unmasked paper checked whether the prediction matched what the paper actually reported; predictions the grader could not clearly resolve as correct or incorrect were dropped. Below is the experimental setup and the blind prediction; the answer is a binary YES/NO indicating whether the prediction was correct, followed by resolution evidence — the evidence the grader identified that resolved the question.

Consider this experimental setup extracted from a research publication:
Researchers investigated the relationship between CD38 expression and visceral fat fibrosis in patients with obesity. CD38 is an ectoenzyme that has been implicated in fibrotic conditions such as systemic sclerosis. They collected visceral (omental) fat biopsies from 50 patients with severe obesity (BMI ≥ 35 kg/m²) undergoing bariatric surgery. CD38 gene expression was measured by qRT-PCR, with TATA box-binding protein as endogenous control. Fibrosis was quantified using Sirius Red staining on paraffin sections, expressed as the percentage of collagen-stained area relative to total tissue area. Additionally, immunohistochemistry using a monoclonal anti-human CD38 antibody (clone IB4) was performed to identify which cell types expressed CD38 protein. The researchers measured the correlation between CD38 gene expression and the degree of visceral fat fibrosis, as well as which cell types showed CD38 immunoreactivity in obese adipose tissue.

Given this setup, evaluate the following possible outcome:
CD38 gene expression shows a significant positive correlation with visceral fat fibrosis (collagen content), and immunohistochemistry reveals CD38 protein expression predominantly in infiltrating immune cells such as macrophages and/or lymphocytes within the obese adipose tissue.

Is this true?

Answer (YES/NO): NO